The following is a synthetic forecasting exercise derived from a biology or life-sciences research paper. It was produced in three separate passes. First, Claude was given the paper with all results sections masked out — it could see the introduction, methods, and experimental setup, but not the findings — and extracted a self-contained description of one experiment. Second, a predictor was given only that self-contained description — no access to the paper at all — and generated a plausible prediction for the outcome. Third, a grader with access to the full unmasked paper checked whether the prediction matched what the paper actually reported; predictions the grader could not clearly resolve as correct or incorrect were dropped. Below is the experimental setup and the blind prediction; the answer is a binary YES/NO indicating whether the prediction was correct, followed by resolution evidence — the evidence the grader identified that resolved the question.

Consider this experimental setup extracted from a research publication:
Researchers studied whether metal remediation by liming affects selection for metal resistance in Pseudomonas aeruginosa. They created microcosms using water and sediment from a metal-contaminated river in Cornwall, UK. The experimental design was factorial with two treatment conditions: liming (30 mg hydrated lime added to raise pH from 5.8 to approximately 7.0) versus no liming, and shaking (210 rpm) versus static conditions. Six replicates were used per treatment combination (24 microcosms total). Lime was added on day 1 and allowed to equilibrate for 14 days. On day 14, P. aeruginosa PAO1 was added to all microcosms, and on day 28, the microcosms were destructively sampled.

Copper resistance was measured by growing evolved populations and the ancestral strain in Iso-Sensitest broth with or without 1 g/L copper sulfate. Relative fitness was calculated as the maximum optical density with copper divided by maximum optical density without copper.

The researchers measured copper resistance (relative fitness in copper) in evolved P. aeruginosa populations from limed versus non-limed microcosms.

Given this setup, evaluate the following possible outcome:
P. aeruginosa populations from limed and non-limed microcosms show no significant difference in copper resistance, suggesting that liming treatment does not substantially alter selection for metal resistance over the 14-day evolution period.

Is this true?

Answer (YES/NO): NO